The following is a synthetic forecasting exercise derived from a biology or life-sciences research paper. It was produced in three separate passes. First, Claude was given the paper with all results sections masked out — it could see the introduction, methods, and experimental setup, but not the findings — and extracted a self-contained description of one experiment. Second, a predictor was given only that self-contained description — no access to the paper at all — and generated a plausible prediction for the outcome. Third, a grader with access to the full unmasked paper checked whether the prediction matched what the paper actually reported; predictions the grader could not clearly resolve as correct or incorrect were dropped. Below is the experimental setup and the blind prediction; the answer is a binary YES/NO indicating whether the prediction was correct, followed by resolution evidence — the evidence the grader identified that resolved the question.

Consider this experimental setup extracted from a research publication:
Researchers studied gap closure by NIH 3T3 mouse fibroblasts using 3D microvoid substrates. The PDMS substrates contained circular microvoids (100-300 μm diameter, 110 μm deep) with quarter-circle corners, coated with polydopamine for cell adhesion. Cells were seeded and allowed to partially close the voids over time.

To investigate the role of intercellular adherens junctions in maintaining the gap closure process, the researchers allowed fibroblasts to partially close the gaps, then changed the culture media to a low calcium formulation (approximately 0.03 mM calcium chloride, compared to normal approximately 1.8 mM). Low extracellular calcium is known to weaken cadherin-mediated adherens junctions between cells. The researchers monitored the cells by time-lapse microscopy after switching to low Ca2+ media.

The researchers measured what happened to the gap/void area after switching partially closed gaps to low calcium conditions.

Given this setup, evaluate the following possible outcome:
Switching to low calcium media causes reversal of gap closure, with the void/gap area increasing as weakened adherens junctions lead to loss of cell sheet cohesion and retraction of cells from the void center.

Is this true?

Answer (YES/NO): NO